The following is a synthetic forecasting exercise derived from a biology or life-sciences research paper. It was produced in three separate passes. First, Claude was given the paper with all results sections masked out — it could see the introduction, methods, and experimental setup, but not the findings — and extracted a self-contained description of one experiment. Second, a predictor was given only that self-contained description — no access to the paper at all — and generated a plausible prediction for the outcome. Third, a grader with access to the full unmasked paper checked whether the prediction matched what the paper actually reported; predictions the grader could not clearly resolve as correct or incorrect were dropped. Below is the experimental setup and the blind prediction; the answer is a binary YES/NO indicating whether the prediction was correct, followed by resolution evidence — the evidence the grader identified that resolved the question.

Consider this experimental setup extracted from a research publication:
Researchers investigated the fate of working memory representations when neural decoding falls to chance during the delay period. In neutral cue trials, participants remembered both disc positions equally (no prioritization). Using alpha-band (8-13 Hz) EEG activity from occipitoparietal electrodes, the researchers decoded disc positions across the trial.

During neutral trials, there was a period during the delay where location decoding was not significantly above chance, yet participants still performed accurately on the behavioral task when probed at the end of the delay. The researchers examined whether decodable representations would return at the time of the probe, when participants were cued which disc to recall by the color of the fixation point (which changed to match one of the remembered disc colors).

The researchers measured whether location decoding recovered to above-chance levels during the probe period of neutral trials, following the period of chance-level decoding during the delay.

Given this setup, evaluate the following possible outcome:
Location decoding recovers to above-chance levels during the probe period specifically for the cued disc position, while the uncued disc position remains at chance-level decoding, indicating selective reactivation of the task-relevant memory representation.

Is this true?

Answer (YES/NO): YES